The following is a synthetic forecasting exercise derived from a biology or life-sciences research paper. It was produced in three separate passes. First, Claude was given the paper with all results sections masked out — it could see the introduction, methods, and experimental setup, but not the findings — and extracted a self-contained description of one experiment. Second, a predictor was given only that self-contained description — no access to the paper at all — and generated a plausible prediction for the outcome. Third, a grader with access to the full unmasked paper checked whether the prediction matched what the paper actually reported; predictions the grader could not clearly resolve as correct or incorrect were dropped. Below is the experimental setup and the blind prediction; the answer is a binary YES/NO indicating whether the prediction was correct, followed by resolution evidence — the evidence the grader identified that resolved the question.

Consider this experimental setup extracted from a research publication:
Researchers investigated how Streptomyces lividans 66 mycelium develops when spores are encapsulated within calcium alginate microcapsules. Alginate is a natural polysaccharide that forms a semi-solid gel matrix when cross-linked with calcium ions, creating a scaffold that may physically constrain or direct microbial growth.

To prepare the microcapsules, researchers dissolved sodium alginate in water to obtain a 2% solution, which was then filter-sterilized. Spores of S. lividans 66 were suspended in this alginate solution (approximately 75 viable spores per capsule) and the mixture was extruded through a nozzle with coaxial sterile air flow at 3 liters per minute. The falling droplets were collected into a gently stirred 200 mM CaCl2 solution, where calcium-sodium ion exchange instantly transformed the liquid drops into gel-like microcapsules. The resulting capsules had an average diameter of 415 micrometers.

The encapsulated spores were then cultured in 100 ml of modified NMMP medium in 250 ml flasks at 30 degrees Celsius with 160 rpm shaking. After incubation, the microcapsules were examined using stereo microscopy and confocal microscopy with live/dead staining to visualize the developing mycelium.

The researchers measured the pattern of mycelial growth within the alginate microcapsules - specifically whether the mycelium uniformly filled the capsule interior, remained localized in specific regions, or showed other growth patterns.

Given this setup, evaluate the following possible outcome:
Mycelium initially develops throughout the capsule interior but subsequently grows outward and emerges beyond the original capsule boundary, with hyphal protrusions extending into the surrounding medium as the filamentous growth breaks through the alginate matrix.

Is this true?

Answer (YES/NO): YES